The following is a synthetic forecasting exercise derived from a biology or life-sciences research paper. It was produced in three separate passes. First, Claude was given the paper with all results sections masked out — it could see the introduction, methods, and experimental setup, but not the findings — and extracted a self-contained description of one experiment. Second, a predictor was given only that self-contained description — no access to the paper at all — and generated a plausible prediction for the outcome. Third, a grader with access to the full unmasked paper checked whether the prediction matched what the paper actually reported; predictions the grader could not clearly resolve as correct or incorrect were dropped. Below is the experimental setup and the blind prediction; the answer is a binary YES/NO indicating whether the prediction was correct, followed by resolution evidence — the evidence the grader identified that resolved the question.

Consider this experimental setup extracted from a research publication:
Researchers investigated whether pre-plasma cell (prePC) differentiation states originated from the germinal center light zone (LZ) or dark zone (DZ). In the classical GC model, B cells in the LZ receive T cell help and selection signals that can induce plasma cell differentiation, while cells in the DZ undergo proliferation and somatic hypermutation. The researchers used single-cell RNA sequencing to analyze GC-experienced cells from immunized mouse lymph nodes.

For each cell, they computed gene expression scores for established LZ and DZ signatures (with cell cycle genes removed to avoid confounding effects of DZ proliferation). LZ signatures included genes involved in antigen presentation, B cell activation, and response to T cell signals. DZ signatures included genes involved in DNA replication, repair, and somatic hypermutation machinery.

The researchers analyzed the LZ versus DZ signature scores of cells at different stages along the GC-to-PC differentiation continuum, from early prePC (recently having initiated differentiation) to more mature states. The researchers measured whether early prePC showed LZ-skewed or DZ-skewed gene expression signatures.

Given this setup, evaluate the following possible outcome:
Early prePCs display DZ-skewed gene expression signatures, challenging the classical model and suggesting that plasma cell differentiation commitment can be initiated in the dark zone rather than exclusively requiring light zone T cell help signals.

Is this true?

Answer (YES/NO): NO